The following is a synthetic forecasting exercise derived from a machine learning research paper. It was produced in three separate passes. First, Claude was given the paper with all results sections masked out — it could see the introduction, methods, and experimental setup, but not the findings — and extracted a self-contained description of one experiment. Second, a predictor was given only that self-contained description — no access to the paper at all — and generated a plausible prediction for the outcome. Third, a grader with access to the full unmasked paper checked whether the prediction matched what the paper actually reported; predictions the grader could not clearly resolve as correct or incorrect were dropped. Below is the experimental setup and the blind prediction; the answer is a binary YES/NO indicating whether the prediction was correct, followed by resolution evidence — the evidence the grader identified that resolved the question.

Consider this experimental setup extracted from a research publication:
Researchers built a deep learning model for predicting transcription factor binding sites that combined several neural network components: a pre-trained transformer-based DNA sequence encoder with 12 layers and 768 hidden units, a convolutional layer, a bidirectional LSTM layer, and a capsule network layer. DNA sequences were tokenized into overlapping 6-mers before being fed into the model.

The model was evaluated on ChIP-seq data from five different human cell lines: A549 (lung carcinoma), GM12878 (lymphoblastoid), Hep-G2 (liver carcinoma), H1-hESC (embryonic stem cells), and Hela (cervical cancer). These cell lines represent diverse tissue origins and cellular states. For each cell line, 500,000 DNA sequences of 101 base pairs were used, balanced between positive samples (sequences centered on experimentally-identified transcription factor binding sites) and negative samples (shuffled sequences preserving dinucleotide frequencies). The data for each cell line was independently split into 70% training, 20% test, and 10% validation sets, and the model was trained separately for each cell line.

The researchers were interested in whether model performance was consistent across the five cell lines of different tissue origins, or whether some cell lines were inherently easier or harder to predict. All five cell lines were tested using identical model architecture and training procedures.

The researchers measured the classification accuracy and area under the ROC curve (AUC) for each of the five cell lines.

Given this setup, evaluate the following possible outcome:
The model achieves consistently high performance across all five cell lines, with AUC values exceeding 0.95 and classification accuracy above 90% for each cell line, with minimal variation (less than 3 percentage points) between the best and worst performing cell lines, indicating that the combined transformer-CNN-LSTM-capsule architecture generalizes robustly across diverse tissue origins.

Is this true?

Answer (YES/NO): NO